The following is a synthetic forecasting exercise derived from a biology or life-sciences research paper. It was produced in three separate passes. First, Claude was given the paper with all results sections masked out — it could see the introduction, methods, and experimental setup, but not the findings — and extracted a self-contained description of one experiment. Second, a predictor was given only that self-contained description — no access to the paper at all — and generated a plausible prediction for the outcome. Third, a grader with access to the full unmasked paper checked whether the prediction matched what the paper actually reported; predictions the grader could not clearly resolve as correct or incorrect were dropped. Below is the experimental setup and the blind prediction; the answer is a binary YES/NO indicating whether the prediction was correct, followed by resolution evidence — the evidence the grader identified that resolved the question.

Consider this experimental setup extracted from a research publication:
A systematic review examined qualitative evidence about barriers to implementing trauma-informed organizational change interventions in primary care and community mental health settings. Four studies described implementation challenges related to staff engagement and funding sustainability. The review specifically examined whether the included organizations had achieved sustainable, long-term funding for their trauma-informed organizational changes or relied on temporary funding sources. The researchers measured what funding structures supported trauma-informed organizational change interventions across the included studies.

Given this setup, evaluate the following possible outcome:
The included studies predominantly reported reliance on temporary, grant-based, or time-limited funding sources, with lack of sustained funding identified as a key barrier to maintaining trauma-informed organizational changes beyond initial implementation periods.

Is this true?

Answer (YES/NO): YES